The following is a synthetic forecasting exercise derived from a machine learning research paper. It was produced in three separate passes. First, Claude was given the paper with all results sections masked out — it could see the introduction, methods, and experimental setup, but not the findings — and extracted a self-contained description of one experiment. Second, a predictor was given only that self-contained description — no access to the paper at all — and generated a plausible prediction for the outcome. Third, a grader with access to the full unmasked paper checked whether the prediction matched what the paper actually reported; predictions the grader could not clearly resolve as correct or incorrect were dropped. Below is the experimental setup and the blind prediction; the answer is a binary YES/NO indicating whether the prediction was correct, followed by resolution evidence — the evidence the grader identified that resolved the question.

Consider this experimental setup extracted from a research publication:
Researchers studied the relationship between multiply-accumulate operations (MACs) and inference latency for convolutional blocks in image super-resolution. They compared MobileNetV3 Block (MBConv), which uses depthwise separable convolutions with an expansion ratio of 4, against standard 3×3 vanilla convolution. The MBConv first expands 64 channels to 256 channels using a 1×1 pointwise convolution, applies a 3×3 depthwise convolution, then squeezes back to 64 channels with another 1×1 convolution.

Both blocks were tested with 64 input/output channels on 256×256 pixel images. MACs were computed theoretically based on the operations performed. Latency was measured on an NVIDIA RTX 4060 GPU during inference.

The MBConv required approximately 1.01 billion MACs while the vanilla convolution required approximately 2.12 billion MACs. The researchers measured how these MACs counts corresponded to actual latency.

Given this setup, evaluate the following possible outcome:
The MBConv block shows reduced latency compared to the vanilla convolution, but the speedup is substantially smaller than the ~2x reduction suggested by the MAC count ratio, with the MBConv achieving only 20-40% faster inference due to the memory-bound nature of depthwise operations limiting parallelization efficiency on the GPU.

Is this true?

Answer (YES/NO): NO